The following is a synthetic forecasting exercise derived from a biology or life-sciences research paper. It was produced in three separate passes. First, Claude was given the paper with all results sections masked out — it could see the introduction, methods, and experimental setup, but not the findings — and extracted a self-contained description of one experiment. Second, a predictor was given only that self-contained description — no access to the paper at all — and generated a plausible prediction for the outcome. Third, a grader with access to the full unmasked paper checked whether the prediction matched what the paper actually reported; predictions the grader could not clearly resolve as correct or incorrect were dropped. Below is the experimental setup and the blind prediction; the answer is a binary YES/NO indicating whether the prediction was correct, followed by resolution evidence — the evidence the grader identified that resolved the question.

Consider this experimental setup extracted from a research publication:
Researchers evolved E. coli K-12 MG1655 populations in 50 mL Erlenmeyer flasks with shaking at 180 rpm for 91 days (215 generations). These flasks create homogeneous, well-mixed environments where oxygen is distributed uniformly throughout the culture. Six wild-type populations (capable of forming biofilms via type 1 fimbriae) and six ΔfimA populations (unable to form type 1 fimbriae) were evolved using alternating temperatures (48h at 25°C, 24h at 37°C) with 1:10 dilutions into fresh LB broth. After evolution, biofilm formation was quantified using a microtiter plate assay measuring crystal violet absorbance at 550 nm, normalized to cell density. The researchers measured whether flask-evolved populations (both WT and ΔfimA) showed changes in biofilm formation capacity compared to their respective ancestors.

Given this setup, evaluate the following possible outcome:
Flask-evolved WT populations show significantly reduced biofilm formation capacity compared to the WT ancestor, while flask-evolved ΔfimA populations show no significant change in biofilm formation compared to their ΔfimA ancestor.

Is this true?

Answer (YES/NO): YES